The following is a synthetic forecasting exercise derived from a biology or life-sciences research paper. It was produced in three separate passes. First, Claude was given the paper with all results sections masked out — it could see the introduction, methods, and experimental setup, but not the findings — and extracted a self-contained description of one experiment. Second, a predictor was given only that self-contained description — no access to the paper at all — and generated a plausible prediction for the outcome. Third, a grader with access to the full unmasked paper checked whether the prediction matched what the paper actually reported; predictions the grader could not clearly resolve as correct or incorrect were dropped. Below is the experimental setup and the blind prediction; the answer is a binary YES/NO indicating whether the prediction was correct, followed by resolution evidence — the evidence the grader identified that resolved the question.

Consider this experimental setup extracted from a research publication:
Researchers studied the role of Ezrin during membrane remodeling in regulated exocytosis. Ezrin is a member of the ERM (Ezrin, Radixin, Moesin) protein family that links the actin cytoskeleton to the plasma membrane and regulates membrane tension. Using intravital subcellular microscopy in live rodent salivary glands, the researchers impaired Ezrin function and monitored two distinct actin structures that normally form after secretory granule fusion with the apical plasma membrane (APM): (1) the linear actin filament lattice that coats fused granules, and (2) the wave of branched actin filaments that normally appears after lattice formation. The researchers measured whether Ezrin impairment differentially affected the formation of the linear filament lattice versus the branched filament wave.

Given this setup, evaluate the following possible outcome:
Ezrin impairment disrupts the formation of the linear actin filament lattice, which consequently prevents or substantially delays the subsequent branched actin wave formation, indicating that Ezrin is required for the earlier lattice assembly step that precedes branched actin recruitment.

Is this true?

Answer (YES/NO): NO